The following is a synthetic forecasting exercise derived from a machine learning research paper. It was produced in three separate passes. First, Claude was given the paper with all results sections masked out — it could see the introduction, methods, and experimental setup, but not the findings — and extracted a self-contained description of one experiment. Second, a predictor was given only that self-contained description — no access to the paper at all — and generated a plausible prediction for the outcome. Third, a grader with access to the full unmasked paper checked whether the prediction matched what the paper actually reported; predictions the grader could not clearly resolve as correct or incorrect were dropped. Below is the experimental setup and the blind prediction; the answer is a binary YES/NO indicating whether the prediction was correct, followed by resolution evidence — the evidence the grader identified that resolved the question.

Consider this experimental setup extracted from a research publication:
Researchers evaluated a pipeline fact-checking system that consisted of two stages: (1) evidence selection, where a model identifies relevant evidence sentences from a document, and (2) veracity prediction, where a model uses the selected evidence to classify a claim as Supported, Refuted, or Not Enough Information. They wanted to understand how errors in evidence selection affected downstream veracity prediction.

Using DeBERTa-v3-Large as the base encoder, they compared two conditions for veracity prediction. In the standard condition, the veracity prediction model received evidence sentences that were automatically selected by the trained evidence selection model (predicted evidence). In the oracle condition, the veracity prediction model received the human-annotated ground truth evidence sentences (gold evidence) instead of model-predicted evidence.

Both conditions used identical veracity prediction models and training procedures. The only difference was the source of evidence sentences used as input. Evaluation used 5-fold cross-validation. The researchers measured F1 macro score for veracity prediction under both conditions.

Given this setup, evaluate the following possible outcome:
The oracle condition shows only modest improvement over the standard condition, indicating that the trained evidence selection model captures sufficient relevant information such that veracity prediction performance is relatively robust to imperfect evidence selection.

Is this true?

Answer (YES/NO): NO